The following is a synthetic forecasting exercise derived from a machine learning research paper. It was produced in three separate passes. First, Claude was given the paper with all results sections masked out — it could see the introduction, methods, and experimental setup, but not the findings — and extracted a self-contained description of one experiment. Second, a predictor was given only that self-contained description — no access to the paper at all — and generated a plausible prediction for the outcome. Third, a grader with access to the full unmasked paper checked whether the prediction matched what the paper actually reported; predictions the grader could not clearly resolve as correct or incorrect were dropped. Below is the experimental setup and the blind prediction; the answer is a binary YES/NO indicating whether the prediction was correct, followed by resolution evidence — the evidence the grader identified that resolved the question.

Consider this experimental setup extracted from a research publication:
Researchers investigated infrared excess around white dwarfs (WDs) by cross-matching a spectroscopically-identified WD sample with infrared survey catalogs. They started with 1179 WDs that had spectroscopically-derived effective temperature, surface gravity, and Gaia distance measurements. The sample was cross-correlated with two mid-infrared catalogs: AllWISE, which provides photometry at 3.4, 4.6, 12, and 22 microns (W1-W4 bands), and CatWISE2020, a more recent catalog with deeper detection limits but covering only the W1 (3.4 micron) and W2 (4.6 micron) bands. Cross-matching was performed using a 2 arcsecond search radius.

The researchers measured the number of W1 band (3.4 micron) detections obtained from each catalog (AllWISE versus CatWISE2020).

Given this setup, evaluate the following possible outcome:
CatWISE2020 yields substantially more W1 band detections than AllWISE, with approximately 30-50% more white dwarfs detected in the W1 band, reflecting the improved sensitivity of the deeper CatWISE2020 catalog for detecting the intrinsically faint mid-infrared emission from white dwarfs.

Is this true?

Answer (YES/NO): NO